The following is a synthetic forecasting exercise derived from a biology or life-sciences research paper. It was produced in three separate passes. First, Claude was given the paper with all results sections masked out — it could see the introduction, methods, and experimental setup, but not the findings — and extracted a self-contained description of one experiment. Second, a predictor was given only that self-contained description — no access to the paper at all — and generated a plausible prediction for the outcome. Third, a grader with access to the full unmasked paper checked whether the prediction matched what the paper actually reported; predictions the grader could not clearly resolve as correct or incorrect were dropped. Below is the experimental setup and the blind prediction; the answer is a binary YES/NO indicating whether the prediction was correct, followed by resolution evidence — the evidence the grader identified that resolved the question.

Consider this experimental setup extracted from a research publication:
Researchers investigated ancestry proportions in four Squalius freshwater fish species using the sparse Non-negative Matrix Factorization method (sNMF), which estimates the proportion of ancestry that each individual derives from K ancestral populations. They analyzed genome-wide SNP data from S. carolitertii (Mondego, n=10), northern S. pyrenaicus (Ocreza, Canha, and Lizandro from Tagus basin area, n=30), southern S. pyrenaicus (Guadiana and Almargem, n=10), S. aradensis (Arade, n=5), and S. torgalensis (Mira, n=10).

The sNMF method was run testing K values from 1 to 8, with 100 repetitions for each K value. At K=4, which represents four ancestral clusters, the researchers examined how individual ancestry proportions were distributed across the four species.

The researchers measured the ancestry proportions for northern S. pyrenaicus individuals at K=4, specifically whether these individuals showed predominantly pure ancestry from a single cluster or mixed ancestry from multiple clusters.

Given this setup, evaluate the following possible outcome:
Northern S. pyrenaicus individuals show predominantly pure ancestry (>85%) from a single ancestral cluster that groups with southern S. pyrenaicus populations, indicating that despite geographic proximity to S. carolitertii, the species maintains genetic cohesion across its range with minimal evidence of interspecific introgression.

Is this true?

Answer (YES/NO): NO